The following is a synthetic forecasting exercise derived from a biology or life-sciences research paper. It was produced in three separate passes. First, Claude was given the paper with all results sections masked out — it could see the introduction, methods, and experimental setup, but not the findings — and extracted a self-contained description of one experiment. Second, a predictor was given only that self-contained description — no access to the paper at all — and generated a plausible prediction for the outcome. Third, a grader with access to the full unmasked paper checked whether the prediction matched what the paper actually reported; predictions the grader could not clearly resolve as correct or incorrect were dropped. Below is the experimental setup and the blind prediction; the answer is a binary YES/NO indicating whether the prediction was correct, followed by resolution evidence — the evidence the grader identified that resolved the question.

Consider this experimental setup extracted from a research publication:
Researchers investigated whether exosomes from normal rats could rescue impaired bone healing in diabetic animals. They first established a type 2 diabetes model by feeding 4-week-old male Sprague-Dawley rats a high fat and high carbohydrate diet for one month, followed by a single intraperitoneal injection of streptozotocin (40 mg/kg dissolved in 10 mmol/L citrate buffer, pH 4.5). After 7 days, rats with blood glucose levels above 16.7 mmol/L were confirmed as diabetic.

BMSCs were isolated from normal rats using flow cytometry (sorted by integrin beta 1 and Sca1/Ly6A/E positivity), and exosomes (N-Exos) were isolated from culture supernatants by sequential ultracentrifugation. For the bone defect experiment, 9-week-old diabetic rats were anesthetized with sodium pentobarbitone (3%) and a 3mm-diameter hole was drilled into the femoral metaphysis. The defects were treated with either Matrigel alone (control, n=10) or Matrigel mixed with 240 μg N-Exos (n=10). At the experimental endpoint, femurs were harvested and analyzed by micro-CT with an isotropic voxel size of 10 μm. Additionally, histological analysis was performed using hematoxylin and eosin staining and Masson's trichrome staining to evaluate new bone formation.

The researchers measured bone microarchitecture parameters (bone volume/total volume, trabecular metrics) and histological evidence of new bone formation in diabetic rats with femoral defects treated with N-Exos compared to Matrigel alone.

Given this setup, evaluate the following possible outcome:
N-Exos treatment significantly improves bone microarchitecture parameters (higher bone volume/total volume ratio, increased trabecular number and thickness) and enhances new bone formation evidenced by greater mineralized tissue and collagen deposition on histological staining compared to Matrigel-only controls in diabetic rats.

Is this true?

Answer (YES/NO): YES